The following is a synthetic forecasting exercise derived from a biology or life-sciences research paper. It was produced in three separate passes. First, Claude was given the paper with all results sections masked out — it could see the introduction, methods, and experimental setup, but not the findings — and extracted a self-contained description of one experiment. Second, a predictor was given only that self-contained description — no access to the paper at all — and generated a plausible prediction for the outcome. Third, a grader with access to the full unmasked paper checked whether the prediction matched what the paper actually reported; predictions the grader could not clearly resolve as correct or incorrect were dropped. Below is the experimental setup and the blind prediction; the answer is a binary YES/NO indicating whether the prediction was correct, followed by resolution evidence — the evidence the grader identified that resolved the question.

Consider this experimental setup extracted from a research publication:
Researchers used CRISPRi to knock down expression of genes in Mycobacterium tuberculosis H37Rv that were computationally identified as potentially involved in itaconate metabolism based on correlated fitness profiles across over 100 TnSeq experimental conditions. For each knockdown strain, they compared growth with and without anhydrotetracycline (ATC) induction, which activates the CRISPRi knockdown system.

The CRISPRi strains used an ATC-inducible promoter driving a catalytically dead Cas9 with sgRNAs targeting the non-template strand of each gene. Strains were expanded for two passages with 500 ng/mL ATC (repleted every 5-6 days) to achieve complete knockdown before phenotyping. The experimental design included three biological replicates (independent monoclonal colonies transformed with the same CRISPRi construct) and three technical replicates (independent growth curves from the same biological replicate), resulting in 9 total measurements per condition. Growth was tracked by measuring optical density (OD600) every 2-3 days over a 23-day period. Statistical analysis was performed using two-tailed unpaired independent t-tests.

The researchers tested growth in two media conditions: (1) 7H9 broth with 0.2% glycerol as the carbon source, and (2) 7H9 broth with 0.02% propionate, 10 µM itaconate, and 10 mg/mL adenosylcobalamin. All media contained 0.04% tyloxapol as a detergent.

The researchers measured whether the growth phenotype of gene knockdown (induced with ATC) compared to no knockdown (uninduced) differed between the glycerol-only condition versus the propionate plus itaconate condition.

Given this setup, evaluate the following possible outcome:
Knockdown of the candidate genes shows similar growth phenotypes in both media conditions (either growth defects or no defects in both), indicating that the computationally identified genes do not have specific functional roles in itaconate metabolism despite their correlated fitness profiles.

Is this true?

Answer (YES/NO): NO